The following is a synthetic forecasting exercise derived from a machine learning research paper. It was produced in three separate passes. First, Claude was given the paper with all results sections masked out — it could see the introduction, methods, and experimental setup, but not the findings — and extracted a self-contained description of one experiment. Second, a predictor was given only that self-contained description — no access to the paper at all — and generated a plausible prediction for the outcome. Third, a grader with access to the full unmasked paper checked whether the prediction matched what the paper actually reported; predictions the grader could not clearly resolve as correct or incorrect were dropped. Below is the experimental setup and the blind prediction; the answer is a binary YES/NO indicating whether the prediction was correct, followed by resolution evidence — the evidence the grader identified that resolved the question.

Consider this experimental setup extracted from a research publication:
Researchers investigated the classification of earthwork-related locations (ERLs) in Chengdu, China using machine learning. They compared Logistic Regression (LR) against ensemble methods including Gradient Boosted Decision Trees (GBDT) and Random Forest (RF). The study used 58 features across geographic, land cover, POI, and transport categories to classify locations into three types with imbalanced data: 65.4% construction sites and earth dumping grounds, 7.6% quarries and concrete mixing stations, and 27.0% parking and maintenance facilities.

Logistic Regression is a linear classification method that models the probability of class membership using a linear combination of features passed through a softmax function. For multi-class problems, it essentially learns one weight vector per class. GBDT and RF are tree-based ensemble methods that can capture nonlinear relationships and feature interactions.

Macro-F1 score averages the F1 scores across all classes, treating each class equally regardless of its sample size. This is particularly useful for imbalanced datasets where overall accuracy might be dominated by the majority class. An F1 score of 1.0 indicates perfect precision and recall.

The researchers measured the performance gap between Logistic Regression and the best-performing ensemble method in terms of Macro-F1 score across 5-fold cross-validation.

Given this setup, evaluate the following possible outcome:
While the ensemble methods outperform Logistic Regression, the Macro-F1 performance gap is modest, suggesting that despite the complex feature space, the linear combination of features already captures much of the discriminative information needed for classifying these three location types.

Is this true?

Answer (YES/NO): NO